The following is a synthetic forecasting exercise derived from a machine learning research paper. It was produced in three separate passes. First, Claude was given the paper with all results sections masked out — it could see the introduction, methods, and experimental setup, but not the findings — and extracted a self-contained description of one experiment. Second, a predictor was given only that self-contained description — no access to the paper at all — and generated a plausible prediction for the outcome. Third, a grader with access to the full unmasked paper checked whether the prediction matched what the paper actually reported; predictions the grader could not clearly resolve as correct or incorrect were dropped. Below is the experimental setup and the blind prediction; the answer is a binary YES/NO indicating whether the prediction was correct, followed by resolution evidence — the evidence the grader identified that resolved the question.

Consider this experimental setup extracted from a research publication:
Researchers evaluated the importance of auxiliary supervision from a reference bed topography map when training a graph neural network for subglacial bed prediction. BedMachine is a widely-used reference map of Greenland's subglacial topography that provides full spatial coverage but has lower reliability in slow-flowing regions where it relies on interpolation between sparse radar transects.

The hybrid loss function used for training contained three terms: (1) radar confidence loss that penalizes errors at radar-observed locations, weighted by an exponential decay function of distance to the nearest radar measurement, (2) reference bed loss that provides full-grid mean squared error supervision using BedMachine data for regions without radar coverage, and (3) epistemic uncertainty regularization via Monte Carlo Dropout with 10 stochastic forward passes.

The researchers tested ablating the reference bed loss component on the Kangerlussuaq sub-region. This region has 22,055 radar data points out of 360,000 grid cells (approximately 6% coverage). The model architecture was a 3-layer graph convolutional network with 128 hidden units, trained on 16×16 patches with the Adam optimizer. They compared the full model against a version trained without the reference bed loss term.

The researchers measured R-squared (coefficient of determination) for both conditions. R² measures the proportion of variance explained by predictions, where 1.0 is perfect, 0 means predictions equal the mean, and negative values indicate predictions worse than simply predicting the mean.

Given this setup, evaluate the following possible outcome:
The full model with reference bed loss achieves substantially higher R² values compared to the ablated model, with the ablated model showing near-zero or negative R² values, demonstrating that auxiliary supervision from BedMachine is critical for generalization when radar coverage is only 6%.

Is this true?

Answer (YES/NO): YES